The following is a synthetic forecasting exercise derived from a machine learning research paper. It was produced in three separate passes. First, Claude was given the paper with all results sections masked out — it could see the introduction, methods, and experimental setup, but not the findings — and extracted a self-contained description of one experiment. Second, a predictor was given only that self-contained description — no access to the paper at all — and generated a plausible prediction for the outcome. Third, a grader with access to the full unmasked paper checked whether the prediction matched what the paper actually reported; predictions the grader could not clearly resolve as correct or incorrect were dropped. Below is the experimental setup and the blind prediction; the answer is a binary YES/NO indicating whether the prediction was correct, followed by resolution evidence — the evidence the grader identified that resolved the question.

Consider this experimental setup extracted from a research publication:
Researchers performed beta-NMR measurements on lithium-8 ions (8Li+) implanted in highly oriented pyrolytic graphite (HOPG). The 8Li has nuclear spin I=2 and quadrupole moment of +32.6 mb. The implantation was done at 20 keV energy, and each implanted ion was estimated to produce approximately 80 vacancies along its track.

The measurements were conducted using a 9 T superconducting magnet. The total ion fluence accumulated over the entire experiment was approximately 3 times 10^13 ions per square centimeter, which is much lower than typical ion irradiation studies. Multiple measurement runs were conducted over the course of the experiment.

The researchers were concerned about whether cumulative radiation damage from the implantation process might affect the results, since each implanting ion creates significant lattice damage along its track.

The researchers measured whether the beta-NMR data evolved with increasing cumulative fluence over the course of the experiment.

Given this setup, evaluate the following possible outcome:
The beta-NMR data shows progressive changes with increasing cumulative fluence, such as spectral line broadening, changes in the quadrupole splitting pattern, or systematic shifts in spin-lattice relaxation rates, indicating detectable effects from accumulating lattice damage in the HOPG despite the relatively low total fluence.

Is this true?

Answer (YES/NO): NO